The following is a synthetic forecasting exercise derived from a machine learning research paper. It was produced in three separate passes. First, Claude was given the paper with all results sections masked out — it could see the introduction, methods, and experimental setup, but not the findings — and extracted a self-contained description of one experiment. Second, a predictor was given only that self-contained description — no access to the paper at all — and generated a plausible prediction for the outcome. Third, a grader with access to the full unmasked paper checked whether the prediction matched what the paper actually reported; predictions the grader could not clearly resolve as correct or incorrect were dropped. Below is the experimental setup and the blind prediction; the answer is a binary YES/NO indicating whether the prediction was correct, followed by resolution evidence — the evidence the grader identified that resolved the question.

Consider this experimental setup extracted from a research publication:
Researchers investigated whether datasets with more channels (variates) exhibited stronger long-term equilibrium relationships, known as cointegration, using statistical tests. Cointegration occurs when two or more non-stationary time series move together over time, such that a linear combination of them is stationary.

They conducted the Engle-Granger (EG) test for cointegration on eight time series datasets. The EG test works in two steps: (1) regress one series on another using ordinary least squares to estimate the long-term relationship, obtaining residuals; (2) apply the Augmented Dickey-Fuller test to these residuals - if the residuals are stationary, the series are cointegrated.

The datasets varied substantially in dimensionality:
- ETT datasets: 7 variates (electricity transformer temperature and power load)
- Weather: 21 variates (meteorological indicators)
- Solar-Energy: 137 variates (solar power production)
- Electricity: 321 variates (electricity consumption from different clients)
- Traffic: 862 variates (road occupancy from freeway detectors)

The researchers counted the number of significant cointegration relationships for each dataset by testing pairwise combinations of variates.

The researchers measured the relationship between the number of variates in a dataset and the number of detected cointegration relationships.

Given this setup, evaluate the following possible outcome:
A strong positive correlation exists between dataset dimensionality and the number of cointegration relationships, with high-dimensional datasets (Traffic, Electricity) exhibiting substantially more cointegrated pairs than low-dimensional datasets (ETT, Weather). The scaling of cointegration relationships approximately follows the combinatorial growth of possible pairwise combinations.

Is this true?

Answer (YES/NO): YES